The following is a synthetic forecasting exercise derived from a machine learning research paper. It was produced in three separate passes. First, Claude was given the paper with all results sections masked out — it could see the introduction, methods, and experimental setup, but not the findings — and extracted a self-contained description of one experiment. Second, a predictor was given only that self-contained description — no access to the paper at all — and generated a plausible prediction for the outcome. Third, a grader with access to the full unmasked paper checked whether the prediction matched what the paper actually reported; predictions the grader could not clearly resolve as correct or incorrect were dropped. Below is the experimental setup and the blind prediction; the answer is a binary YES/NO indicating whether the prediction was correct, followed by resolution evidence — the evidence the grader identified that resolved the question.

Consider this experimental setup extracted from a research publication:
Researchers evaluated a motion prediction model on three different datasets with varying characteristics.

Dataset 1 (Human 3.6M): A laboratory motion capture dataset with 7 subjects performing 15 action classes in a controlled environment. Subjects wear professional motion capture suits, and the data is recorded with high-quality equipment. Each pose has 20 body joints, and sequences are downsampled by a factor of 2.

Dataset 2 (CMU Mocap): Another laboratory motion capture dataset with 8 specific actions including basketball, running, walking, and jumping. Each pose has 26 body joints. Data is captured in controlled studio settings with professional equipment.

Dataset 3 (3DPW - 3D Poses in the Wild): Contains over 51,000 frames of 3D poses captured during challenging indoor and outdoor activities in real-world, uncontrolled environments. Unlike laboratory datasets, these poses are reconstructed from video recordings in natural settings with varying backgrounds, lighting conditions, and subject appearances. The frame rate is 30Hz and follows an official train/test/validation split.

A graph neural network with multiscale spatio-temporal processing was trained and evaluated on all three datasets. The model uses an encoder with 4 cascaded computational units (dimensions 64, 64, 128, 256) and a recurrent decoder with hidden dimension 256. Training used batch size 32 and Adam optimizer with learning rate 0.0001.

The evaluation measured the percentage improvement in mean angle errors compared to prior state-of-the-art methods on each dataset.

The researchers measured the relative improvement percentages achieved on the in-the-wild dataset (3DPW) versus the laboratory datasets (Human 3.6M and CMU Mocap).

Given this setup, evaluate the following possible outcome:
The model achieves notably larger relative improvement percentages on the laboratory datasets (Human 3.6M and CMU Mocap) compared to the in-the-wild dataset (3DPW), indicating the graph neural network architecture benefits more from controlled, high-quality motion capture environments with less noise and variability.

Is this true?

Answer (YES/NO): YES